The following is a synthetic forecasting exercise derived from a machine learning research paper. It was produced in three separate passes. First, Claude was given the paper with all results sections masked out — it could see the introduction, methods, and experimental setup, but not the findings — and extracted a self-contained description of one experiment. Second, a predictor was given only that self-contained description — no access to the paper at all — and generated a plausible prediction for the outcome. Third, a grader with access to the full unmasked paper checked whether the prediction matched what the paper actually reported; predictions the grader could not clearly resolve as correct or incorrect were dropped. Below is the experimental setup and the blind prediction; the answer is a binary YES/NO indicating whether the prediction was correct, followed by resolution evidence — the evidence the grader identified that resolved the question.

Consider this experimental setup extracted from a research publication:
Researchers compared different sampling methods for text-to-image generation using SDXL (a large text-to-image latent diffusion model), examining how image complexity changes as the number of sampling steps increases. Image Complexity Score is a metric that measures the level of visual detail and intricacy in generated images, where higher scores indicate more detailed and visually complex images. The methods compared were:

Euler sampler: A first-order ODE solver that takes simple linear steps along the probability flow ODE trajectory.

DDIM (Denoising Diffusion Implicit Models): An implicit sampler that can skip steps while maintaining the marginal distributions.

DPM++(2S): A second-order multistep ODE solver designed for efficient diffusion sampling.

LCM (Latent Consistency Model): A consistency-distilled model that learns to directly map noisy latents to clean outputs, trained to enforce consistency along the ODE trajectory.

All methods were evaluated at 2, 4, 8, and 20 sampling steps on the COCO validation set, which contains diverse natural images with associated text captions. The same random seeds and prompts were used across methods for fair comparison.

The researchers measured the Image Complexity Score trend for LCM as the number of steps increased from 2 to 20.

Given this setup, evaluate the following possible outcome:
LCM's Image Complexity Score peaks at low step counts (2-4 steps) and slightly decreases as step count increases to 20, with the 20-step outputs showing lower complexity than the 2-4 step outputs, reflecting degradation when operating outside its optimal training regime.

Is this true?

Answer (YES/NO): YES